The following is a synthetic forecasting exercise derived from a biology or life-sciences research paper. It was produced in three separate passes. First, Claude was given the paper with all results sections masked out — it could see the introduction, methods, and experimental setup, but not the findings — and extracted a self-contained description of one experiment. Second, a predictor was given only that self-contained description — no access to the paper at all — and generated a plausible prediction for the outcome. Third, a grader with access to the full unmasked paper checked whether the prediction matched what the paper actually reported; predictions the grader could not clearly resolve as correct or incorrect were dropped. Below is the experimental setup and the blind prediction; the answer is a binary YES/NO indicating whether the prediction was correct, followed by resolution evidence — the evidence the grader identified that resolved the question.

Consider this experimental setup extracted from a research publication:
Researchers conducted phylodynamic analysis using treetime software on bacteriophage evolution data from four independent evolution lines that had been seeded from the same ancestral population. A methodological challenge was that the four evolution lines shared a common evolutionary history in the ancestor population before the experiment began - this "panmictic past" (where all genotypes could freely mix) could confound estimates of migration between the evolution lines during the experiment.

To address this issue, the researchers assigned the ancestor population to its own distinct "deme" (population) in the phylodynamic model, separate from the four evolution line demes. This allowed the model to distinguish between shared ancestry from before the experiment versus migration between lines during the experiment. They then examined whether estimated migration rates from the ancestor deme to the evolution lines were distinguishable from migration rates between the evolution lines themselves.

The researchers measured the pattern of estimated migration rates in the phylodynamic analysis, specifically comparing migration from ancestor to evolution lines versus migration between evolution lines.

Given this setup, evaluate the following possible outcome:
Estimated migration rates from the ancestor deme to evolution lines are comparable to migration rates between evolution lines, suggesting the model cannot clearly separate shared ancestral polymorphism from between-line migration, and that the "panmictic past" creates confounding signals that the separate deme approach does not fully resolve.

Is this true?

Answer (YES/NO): NO